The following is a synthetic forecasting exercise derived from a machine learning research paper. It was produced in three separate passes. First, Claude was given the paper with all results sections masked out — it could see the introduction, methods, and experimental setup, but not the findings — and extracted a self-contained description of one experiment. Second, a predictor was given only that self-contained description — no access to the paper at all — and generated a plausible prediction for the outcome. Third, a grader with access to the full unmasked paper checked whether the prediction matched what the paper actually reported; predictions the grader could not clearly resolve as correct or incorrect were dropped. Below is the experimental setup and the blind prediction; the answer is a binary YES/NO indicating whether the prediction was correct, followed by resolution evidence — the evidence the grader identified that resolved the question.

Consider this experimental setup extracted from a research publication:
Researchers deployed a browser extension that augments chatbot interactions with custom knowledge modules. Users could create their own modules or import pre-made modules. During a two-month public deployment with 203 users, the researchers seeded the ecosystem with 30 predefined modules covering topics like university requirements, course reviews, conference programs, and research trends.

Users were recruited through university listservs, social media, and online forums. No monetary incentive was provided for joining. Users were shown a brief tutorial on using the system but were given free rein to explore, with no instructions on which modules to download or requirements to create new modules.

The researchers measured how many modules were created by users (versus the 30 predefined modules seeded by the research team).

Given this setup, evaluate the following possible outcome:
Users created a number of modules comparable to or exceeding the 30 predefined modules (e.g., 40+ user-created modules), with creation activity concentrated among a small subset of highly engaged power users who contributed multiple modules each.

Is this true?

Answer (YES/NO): NO